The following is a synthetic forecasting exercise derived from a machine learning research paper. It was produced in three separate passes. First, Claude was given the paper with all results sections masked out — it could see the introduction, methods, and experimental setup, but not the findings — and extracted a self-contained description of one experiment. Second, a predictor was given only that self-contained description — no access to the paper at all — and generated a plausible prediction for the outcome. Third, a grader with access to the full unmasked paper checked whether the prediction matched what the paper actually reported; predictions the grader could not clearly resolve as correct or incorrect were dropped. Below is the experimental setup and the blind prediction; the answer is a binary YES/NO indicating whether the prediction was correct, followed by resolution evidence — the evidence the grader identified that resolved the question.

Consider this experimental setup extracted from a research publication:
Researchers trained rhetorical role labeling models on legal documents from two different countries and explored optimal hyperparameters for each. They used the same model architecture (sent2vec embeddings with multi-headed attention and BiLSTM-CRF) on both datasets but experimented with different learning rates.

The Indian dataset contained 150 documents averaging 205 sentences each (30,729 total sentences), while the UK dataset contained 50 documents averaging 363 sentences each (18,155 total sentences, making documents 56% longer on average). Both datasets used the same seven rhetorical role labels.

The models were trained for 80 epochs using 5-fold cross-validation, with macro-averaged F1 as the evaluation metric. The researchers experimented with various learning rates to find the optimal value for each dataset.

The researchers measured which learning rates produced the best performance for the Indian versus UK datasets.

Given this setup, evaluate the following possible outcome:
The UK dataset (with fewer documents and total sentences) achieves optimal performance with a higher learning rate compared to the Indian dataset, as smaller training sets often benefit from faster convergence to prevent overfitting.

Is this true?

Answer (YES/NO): NO